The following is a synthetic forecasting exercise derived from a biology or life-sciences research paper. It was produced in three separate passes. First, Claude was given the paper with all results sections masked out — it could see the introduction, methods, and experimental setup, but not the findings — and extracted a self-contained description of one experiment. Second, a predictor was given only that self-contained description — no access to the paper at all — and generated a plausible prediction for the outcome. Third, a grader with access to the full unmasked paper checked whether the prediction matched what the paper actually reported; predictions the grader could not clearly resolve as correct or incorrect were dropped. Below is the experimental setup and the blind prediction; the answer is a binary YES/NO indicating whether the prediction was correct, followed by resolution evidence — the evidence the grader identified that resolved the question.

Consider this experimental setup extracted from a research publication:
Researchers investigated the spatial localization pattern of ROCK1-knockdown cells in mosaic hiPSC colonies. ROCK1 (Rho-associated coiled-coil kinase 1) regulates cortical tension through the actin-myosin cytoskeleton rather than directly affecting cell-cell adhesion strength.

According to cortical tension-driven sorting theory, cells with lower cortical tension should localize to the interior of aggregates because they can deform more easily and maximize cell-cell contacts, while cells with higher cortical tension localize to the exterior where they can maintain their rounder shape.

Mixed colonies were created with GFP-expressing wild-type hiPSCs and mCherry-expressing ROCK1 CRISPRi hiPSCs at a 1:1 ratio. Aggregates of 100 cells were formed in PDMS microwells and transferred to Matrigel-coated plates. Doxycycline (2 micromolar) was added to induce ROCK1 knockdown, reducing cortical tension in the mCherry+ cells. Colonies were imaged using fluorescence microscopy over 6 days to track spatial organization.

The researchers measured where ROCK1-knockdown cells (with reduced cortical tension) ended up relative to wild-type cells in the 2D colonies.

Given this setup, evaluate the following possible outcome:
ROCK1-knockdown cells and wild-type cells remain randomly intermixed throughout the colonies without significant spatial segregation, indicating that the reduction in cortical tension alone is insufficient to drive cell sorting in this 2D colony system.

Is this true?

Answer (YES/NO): NO